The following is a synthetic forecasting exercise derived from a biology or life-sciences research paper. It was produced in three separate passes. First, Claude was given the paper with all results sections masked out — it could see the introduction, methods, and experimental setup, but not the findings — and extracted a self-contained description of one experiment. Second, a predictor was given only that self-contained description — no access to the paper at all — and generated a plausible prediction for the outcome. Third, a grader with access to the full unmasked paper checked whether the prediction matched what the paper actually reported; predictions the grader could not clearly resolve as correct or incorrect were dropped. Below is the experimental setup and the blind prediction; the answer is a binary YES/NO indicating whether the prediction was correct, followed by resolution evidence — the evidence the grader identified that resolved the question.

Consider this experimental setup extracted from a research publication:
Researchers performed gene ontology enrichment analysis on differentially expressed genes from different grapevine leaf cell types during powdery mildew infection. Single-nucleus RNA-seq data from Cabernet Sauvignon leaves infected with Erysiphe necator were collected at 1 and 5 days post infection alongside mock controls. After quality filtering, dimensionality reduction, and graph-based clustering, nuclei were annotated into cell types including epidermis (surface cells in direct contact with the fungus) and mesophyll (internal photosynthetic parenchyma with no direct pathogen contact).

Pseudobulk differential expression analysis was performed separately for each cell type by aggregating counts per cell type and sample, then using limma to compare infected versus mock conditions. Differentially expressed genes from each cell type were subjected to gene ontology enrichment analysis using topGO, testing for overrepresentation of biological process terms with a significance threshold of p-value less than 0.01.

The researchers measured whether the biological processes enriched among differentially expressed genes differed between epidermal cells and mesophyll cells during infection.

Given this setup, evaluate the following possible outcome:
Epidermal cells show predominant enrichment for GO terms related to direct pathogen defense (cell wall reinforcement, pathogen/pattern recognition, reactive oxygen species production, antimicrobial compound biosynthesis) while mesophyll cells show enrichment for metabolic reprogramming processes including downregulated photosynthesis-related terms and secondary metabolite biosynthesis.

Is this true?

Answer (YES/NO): NO